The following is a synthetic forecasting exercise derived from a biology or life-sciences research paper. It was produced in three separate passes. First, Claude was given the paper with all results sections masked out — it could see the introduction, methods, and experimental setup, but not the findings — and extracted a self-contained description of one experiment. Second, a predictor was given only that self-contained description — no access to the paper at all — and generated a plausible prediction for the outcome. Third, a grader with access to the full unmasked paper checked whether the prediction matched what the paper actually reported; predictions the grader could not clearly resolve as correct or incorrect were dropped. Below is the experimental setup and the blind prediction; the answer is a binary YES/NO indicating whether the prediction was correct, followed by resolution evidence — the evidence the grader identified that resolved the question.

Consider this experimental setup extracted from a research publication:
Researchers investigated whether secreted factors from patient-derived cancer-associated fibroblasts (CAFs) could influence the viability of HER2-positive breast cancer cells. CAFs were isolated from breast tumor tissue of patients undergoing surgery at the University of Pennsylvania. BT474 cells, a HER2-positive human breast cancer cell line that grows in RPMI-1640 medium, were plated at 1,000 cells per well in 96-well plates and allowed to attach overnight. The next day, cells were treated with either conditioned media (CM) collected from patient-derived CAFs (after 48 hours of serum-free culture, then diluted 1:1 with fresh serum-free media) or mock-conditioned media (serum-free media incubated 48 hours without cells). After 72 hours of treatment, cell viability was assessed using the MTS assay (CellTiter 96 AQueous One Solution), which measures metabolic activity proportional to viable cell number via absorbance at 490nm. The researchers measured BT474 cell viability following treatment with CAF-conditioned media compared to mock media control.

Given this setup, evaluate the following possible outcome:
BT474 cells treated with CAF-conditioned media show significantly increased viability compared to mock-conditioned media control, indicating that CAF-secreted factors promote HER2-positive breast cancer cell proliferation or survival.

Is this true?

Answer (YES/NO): YES